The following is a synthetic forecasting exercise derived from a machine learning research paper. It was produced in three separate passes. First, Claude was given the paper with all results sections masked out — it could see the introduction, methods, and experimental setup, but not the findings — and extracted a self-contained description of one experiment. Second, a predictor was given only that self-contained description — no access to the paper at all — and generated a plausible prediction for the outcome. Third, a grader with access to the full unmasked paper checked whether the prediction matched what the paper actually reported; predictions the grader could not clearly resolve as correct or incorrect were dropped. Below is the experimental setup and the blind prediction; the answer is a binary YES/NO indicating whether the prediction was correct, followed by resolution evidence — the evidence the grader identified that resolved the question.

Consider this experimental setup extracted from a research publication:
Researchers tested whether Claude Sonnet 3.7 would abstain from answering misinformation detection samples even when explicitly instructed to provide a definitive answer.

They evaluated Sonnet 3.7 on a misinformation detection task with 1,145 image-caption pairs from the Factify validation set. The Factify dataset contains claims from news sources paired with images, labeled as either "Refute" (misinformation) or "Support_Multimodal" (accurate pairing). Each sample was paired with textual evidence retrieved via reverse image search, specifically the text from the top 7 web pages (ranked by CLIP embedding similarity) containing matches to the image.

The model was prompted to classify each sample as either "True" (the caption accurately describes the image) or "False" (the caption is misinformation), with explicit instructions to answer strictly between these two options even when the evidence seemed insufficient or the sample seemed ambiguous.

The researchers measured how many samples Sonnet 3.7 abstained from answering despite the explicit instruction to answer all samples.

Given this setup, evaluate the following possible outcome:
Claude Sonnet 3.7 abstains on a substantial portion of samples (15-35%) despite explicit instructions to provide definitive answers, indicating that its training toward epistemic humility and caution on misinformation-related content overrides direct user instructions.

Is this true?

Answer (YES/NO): NO